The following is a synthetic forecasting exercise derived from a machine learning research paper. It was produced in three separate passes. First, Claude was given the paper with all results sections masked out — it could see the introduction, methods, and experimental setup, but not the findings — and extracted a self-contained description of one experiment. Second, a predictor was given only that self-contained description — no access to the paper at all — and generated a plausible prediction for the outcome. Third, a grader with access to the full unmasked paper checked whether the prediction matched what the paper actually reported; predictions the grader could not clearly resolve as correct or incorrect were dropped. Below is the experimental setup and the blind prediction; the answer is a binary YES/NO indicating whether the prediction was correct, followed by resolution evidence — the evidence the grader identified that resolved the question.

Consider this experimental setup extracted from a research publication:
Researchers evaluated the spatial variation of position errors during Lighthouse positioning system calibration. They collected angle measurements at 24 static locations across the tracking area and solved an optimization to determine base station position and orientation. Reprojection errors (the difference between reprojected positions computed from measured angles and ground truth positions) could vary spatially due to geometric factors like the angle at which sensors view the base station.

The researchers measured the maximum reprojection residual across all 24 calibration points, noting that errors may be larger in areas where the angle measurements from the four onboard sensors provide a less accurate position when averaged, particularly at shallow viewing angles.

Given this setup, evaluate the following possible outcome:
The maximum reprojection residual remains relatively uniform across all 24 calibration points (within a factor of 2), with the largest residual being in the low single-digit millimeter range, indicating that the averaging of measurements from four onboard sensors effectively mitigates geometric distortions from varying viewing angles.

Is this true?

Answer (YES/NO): NO